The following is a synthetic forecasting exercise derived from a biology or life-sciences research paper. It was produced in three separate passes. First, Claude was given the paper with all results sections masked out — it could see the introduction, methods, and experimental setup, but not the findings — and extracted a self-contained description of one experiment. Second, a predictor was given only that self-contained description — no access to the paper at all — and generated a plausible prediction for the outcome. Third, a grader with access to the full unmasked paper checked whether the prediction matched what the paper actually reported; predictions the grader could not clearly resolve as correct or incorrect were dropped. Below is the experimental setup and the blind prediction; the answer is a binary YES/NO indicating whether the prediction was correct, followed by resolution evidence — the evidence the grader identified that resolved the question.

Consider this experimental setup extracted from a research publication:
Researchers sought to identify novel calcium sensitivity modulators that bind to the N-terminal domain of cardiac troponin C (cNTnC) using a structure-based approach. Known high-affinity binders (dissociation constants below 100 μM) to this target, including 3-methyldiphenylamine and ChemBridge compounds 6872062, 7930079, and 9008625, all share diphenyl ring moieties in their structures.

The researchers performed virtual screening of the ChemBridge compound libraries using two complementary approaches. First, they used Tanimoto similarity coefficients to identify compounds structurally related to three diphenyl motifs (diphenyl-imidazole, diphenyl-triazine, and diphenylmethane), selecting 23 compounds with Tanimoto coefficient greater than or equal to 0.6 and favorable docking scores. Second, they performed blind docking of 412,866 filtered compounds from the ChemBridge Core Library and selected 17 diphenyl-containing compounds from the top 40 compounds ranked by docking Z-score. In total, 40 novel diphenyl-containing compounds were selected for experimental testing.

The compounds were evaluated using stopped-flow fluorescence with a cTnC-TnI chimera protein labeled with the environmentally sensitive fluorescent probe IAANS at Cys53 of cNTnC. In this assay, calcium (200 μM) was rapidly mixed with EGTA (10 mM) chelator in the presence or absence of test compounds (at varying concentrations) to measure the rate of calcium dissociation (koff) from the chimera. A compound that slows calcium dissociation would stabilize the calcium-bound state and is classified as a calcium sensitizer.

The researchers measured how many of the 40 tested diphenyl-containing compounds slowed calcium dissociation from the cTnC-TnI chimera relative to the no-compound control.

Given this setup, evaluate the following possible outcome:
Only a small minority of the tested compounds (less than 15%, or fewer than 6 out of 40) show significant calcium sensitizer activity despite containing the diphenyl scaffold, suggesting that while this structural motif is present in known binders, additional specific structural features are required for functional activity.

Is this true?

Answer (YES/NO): YES